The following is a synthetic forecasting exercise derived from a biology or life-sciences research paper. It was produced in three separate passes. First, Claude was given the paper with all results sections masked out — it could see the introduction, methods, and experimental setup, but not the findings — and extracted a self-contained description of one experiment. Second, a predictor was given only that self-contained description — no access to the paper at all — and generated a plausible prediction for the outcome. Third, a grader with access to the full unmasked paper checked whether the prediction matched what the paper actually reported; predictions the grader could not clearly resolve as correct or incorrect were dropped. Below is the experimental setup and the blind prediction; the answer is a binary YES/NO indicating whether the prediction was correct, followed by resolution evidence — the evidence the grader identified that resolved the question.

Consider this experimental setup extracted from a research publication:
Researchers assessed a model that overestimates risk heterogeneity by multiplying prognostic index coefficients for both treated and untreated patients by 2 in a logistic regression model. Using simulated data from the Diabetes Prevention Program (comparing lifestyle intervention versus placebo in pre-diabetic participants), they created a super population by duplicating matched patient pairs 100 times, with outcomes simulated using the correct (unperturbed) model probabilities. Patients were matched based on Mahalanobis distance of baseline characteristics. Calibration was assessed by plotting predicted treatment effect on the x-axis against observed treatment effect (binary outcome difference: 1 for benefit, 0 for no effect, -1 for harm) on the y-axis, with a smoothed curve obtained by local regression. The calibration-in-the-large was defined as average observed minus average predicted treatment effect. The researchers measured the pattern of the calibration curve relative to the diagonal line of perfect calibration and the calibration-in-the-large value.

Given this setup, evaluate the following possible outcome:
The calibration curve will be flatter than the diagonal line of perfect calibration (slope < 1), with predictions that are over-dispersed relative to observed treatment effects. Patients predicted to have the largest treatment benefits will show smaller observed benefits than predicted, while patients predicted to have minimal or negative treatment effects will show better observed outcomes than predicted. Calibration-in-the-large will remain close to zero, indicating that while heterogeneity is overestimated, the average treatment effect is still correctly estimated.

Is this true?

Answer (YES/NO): YES